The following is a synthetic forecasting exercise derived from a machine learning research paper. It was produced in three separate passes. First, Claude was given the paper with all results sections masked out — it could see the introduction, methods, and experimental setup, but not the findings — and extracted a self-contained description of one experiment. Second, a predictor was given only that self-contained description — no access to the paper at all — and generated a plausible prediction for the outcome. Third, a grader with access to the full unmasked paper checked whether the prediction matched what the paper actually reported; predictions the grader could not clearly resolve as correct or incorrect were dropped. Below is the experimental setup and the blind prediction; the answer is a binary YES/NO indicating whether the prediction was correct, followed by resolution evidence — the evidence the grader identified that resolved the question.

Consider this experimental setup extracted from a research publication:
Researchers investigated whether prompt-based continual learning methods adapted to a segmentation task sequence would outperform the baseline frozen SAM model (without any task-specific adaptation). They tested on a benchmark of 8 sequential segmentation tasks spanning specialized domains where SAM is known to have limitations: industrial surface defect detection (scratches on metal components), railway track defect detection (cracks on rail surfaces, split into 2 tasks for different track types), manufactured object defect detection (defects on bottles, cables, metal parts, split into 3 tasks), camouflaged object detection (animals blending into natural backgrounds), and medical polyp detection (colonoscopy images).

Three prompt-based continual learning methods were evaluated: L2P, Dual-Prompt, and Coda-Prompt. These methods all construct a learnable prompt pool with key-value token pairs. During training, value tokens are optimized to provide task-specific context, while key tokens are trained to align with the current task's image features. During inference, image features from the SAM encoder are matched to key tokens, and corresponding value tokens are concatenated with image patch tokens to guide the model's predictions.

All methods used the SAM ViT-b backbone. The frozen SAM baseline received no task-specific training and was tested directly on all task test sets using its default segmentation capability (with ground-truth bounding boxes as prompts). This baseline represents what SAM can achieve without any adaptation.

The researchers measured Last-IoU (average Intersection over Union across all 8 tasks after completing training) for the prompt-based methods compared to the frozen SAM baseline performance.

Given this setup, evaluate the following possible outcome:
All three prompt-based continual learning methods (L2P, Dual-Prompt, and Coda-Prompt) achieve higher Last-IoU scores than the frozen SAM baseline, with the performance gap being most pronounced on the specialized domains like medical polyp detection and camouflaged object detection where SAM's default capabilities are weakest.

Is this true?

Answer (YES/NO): NO